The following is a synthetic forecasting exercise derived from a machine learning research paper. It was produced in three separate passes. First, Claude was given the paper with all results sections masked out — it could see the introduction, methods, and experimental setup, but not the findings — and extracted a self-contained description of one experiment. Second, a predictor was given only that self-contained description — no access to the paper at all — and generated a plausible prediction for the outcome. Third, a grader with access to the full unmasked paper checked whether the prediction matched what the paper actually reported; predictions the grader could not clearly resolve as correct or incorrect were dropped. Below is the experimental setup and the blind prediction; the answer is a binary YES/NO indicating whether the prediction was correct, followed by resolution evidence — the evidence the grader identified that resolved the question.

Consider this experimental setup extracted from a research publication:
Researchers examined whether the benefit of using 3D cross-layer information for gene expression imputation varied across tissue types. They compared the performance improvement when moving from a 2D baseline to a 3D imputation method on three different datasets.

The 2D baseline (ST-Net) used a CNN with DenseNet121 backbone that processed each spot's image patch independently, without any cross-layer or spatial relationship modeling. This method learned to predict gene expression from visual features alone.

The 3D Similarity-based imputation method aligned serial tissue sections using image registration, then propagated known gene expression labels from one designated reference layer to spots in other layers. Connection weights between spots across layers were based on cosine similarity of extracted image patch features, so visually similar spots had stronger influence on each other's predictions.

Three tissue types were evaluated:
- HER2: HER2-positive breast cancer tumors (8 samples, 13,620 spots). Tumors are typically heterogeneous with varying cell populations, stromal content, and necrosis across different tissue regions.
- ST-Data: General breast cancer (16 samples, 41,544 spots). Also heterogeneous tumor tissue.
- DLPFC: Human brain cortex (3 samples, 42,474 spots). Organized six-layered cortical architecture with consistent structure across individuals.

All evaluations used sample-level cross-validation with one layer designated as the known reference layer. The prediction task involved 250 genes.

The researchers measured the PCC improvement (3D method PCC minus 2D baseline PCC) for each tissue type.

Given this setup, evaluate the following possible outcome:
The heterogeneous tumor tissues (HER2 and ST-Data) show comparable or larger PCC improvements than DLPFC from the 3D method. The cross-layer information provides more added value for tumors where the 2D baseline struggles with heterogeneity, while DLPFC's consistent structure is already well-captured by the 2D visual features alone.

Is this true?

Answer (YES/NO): YES